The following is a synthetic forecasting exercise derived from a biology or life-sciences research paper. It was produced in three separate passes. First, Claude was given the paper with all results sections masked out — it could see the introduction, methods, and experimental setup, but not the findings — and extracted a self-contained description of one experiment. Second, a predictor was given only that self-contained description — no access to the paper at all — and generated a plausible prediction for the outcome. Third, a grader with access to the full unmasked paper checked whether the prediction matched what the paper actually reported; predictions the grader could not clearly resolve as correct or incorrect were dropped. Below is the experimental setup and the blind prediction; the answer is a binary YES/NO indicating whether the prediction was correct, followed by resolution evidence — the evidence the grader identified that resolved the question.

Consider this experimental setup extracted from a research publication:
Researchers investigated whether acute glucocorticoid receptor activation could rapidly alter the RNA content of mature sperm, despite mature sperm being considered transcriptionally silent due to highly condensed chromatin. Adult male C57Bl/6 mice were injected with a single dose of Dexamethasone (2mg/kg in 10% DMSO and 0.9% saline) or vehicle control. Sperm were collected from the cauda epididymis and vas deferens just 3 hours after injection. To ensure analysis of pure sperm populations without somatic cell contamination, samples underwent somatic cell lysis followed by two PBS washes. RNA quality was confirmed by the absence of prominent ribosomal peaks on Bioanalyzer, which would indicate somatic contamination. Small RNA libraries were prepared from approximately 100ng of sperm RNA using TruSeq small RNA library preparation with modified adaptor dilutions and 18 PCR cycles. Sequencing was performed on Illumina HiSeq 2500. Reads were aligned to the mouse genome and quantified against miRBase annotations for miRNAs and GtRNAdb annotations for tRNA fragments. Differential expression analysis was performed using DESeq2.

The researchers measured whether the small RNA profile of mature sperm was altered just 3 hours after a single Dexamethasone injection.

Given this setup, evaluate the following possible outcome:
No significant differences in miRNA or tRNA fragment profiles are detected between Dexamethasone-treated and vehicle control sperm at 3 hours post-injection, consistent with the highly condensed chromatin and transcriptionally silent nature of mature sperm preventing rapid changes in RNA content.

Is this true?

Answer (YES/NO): NO